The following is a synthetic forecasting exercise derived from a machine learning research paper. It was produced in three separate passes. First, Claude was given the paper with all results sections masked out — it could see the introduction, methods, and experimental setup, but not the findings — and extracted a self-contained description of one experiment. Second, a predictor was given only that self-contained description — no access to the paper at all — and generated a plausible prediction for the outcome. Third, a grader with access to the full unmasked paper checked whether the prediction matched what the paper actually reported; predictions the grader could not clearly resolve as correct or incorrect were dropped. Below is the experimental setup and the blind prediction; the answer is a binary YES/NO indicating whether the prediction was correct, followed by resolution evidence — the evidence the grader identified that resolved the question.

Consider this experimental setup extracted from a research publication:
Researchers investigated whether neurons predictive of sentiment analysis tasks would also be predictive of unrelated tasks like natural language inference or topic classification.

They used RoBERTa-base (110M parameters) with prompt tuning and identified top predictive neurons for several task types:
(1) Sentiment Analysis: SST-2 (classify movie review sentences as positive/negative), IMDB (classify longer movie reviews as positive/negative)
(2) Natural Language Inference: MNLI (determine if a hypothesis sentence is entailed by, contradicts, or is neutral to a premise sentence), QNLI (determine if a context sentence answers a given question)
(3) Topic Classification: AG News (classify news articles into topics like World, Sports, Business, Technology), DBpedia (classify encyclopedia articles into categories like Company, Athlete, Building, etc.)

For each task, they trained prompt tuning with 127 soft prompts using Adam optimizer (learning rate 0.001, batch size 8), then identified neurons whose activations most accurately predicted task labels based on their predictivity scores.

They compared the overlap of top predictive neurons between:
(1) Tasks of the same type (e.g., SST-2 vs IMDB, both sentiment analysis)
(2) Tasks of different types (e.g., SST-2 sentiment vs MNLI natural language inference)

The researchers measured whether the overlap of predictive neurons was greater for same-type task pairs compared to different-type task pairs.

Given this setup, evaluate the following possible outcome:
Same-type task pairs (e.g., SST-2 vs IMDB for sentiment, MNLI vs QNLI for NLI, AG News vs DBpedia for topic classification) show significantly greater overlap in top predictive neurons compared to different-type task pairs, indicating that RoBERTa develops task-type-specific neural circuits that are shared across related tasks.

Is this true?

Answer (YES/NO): YES